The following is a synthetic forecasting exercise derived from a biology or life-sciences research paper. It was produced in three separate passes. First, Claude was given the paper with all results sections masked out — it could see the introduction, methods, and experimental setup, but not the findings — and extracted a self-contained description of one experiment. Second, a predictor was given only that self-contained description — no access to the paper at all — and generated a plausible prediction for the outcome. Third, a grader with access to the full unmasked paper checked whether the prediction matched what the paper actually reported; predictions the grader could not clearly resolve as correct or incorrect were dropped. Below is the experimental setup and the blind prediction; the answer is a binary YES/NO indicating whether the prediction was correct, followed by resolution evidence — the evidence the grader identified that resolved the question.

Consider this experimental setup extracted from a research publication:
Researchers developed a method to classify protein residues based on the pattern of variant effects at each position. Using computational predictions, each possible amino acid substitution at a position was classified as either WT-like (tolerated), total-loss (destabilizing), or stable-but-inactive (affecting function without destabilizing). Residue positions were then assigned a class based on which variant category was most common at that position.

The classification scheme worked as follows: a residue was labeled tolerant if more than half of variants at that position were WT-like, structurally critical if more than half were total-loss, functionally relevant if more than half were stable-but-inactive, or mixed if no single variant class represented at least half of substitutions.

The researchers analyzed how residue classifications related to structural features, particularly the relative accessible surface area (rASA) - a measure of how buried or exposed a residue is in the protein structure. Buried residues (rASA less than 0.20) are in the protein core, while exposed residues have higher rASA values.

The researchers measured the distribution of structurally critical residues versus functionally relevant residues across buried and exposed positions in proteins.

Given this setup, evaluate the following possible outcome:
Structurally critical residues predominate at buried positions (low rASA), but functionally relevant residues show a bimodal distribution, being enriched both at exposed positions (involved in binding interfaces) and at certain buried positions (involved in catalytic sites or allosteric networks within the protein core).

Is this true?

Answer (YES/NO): NO